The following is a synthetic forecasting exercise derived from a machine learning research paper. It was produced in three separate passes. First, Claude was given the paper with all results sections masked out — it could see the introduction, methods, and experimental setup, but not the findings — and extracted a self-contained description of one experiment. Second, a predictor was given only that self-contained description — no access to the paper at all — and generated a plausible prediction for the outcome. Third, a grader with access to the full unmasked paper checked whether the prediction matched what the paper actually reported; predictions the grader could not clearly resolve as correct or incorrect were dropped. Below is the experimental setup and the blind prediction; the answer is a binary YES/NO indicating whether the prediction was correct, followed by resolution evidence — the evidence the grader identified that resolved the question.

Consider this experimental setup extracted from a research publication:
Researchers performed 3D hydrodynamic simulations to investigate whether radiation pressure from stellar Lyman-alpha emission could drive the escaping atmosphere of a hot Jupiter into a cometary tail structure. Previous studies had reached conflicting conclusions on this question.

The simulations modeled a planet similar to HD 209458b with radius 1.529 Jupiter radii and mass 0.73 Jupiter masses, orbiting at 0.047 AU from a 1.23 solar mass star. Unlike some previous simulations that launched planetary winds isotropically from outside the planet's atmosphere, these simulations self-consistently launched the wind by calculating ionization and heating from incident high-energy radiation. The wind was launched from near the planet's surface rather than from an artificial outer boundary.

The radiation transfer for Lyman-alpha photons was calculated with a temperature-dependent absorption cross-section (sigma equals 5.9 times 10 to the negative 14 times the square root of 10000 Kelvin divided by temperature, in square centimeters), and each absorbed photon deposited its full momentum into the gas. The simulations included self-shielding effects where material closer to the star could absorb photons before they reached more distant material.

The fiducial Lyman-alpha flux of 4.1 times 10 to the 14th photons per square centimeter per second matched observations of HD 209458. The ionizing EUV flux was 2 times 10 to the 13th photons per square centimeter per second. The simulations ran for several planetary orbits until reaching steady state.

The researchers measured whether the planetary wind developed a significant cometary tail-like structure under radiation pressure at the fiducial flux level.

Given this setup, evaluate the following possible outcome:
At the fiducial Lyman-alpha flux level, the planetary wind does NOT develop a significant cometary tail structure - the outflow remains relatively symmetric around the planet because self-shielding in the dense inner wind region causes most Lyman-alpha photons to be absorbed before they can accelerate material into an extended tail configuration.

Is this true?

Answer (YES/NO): YES